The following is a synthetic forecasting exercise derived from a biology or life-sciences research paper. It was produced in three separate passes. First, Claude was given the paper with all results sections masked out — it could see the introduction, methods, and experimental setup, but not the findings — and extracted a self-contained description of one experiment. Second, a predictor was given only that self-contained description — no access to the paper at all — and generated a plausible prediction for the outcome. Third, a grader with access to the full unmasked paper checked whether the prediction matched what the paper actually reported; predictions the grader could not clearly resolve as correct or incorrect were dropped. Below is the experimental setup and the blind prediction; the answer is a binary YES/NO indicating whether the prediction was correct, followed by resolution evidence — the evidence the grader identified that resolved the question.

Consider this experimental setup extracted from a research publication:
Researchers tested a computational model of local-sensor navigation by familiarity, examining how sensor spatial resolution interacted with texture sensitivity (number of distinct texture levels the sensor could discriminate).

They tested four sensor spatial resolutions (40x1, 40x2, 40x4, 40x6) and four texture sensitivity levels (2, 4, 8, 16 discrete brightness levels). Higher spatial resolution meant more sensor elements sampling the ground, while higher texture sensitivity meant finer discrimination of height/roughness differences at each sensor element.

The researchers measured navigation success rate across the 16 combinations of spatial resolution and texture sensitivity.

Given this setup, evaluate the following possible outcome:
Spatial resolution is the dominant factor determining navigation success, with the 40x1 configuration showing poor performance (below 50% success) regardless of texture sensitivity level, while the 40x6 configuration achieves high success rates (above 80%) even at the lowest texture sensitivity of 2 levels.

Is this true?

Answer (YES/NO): NO